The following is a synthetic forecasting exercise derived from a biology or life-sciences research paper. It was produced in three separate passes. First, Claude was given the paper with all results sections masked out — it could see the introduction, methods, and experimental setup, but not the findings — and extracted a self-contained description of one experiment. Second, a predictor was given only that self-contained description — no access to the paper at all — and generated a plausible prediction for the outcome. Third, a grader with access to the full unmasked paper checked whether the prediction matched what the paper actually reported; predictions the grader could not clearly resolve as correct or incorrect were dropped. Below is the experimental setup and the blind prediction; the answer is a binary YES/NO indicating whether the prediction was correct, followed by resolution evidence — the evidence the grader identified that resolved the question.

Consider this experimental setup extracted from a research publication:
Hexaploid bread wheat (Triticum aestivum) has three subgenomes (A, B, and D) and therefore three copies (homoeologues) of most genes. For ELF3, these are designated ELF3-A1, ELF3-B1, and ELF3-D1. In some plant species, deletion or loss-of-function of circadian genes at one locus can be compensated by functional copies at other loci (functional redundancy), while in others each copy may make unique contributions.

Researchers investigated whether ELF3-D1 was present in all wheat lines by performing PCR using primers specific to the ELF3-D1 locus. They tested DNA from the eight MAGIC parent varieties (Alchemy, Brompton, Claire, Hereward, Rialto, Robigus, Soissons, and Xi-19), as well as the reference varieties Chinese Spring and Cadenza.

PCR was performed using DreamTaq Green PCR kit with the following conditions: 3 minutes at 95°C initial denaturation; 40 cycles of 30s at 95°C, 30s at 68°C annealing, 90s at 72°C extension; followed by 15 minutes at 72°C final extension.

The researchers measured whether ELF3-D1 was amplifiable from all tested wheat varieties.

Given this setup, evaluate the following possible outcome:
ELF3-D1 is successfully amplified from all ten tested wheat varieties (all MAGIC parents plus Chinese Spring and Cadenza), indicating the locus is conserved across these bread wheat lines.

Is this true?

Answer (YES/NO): NO